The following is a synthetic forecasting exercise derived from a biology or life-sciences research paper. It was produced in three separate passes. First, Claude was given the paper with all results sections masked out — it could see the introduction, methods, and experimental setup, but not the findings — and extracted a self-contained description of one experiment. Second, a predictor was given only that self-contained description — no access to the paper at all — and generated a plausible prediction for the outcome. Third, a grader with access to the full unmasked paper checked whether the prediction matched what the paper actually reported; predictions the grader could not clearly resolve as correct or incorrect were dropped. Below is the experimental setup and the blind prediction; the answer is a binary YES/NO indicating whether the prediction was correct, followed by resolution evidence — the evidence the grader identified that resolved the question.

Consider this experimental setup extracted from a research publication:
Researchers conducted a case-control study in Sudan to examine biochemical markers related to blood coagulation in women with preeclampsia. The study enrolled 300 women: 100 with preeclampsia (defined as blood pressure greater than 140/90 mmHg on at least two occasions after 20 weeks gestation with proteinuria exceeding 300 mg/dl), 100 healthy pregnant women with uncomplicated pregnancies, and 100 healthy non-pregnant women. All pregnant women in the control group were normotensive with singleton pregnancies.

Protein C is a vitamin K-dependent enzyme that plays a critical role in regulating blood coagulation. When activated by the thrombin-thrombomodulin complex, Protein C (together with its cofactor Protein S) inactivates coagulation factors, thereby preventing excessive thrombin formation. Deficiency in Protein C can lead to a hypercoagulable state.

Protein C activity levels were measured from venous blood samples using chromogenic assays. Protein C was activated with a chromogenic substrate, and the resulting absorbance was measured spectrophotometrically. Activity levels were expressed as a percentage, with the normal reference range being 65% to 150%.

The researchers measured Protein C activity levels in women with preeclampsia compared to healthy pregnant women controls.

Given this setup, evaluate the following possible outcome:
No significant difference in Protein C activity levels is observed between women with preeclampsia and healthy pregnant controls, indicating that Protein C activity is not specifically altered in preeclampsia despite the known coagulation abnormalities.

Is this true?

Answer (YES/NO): NO